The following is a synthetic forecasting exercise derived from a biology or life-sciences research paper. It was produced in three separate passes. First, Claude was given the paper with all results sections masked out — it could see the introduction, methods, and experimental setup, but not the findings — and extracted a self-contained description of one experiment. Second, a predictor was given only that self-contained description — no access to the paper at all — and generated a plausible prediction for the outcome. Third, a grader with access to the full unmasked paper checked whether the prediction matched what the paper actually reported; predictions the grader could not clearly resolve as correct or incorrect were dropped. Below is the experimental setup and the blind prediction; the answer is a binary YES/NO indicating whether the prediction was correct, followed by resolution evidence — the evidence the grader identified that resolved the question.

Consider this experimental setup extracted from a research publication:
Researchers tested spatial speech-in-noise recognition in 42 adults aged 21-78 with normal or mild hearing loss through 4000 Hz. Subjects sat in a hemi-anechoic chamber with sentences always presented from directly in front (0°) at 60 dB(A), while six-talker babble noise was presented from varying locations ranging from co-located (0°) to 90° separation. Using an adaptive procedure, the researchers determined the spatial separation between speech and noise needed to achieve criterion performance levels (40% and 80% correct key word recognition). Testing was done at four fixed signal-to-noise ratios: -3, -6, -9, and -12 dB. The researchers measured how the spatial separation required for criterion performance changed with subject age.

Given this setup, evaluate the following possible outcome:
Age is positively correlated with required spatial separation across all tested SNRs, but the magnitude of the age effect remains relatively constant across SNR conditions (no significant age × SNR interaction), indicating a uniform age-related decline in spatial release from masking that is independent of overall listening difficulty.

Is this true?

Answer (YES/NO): NO